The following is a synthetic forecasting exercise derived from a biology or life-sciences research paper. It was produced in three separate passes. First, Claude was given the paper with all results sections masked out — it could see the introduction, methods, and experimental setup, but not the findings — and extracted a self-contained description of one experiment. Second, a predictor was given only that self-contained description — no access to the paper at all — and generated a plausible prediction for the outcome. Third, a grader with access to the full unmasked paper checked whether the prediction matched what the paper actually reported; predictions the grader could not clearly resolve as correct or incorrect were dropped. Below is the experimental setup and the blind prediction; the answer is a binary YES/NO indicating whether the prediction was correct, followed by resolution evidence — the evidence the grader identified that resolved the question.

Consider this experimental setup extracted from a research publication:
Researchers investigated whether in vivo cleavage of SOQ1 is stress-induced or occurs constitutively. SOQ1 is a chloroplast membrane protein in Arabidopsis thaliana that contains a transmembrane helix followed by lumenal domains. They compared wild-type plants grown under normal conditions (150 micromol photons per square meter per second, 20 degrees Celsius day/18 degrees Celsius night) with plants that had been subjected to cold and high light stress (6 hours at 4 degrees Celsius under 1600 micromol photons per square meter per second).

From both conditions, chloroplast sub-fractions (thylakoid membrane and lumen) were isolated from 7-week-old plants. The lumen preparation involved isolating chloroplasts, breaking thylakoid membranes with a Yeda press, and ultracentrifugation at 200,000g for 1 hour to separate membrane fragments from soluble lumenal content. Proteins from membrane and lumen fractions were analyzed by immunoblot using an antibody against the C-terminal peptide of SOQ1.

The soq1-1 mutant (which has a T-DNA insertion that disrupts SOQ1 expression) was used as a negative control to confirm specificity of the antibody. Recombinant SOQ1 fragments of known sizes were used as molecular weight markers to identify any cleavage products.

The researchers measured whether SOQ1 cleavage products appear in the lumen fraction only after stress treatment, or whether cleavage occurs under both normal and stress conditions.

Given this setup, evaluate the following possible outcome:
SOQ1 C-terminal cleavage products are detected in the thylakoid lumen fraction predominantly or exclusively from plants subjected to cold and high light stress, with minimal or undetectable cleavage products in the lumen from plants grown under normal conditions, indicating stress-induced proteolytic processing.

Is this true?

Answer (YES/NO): NO